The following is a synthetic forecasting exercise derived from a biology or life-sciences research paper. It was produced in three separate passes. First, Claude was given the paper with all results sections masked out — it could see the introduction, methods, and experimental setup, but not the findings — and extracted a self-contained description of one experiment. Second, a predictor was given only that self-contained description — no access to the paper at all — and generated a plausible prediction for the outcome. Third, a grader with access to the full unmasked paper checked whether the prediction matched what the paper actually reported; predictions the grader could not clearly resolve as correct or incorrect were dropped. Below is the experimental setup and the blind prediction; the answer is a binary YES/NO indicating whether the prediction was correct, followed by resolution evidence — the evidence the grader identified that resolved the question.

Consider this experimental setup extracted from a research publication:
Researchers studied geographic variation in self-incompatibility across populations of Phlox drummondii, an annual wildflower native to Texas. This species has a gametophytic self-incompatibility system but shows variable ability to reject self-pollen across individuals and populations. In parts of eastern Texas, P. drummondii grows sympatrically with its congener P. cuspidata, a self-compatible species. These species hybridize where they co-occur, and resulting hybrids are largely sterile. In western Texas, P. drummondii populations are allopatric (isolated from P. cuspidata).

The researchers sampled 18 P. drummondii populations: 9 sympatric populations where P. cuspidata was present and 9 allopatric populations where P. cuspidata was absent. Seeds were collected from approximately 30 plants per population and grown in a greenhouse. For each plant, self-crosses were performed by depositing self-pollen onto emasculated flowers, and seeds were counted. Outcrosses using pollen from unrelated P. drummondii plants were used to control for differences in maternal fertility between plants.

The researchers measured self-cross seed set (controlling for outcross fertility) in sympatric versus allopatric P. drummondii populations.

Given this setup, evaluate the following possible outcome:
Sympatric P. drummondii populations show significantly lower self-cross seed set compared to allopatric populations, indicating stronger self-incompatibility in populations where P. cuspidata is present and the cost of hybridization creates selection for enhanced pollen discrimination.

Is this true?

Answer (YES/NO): YES